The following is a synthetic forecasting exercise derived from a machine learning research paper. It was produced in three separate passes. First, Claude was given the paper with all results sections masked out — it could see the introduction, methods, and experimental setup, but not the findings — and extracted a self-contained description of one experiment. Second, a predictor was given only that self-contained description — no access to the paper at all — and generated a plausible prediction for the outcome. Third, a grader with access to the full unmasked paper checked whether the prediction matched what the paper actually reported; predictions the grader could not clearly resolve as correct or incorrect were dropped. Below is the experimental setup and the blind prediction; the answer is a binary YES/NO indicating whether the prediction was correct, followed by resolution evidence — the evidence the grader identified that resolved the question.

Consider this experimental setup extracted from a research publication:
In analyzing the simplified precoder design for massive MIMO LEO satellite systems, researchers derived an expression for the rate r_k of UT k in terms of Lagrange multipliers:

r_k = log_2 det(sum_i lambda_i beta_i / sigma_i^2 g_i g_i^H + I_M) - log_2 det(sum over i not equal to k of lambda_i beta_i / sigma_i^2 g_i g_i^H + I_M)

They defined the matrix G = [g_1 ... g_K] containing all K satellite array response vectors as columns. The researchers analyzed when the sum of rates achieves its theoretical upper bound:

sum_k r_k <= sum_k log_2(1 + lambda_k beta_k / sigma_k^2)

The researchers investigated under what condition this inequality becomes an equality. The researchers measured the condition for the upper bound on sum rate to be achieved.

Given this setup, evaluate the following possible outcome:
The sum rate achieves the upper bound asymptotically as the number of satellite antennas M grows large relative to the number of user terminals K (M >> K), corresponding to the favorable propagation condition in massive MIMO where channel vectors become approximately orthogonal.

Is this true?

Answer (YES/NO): NO